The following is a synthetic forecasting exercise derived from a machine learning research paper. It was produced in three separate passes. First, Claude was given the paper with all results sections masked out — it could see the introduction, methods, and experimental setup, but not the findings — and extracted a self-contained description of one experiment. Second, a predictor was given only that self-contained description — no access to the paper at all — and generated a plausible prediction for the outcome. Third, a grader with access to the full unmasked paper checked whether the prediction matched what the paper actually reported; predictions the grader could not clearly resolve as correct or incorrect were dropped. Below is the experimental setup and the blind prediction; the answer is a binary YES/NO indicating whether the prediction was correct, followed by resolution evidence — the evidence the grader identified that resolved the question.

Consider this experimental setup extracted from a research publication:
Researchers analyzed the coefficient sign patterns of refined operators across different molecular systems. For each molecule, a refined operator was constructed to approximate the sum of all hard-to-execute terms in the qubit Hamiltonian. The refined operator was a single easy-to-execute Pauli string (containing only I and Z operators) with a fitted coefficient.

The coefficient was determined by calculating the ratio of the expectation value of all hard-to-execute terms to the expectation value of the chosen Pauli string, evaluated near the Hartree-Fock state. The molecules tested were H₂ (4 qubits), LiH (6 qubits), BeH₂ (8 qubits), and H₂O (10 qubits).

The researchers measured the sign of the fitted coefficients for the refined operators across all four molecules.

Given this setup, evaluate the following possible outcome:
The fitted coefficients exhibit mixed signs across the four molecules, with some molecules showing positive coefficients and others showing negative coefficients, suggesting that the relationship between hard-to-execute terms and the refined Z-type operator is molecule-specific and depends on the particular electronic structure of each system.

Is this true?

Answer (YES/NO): NO